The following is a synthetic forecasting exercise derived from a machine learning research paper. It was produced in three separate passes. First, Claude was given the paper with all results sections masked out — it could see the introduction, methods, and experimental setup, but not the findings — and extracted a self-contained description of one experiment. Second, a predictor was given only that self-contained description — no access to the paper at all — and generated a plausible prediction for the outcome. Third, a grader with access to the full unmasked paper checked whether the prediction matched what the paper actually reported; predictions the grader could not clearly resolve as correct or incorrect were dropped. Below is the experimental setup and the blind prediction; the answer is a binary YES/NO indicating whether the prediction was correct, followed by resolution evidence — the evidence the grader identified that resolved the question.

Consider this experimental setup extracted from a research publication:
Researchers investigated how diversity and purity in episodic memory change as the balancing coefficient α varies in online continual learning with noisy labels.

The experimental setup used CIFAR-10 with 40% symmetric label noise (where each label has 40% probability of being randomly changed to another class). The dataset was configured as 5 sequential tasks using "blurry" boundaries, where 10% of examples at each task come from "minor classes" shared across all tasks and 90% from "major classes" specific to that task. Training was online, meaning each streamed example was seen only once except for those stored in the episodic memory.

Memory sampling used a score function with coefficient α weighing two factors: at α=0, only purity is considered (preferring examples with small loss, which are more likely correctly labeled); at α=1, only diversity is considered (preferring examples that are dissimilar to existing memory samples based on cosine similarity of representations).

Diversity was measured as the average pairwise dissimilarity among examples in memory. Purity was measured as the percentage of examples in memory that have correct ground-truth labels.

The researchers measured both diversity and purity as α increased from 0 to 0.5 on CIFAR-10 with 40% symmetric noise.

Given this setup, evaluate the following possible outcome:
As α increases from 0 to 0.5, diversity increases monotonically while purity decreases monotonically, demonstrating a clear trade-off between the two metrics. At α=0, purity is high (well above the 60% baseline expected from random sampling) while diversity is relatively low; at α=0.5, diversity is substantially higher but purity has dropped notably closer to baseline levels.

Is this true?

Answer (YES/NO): NO